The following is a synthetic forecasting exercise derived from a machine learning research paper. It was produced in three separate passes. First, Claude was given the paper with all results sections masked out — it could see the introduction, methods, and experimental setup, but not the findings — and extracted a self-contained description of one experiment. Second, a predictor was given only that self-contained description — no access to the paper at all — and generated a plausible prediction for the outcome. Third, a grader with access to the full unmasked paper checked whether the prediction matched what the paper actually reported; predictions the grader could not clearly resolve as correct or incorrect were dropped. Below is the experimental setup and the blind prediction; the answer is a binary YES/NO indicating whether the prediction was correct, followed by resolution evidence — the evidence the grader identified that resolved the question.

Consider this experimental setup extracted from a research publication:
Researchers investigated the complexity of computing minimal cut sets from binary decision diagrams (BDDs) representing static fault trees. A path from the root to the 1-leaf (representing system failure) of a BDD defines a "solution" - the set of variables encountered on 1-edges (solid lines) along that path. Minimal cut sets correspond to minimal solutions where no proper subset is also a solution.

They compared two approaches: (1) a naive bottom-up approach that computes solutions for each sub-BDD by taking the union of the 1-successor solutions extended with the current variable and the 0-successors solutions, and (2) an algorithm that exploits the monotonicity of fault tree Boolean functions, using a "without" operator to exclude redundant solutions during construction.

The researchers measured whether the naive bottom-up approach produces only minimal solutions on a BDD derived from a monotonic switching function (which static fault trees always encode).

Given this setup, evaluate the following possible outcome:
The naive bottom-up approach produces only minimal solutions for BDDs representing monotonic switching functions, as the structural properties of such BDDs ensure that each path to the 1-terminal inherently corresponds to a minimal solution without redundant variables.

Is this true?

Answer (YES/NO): NO